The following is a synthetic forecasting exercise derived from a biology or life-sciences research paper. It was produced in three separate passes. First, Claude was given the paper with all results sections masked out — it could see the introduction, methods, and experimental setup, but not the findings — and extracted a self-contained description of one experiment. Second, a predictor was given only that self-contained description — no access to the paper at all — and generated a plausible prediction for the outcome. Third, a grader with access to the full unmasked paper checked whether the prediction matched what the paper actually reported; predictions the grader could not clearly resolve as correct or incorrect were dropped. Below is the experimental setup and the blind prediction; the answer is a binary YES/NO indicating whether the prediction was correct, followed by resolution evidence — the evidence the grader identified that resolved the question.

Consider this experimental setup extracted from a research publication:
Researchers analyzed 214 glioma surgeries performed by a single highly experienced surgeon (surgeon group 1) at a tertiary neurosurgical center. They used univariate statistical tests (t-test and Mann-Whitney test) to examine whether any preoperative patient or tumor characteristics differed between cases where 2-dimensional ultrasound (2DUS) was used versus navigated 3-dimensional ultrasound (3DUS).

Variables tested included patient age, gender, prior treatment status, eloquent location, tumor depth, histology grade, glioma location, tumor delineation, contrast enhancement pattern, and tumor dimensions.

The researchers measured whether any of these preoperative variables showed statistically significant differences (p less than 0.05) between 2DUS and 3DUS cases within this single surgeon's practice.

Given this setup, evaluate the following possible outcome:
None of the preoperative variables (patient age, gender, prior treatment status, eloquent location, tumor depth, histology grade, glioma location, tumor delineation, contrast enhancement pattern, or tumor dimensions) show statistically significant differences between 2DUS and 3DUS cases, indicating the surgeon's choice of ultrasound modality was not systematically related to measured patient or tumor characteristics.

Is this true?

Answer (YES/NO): YES